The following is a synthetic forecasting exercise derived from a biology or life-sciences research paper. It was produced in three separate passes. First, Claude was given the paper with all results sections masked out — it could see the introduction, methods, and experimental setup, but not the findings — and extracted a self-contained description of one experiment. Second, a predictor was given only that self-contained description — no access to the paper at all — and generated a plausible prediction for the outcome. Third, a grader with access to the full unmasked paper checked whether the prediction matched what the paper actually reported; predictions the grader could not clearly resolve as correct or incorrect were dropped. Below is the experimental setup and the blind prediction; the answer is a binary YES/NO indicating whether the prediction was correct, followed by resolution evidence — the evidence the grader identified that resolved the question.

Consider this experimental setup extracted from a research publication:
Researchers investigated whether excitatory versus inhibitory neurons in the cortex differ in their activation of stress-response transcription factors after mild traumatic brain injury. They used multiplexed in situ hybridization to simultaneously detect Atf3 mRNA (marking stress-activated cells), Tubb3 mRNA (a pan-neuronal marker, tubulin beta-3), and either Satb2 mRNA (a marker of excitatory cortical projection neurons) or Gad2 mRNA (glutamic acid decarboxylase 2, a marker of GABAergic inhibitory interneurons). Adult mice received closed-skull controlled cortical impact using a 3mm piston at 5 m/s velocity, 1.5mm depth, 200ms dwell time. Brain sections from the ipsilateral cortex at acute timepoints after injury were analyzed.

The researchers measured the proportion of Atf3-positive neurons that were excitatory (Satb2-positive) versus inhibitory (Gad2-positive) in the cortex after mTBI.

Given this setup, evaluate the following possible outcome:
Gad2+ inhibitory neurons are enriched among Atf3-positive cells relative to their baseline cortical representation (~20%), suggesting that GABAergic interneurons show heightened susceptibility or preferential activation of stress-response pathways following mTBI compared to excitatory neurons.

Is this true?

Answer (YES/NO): NO